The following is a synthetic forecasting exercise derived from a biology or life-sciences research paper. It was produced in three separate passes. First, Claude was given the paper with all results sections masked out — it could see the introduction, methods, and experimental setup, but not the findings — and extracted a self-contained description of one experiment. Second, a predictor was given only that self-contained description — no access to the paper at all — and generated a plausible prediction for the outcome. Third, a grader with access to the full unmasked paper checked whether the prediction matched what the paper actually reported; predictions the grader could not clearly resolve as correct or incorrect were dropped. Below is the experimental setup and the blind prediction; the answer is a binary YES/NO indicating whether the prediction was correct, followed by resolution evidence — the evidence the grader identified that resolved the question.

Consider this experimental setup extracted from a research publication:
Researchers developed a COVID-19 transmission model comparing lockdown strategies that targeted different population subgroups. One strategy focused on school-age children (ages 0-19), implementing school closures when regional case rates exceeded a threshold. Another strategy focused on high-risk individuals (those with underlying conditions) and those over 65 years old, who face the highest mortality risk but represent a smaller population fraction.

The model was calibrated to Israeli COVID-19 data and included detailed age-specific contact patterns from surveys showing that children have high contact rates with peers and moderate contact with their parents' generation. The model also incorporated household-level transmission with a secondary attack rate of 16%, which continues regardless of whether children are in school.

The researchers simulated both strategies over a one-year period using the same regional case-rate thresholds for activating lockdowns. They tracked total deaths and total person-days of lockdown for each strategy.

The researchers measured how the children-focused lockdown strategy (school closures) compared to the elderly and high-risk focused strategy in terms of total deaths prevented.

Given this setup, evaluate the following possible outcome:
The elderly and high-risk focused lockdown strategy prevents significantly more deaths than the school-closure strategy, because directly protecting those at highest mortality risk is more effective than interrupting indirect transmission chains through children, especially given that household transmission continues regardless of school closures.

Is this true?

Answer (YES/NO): YES